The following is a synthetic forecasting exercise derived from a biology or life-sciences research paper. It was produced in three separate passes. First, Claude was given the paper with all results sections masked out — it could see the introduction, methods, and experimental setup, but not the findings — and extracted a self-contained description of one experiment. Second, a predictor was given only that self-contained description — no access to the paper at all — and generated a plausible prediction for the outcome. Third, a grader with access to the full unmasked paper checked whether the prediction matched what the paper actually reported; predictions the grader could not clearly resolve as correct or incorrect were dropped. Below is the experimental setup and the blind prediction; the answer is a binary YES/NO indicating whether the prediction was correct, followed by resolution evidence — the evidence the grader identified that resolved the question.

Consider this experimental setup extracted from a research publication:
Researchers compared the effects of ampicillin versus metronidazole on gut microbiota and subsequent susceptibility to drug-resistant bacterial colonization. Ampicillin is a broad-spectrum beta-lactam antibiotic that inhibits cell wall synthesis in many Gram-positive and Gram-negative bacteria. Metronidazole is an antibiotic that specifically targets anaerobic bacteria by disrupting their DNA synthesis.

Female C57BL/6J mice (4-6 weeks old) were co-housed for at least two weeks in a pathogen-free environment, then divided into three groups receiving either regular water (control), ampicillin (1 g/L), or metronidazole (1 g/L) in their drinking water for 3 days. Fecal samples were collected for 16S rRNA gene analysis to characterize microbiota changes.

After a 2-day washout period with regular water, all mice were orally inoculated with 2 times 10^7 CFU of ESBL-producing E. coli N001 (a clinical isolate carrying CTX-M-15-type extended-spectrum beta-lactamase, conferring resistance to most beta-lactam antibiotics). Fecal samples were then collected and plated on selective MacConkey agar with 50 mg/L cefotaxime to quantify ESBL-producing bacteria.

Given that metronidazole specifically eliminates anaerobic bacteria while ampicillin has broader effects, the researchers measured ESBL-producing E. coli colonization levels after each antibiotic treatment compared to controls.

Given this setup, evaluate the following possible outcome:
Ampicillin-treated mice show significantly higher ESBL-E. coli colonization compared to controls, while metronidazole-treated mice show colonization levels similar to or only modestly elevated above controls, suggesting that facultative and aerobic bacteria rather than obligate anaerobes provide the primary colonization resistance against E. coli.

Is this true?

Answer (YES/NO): NO